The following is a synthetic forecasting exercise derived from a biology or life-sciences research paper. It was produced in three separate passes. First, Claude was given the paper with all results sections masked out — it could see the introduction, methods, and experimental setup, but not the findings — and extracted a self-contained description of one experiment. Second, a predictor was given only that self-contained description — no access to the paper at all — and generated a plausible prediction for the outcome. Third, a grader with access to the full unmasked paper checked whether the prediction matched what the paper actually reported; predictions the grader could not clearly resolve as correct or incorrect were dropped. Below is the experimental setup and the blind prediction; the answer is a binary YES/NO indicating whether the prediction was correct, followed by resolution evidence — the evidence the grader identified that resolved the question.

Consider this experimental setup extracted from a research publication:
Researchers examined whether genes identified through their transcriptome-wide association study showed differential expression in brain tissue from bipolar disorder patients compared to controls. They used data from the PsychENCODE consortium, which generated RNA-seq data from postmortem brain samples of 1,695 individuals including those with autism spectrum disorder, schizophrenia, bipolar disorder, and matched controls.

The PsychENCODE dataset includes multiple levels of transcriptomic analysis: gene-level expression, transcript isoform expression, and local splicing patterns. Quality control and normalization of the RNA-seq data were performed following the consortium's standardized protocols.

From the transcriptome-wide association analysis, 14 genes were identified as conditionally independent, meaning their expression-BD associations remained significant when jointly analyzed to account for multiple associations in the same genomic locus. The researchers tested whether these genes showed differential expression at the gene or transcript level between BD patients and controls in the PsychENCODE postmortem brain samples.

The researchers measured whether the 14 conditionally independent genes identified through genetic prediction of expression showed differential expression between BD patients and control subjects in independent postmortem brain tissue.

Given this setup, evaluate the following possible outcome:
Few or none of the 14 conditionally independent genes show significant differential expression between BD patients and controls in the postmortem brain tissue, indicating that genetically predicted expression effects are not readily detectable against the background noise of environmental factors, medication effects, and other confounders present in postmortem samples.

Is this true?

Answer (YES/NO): NO